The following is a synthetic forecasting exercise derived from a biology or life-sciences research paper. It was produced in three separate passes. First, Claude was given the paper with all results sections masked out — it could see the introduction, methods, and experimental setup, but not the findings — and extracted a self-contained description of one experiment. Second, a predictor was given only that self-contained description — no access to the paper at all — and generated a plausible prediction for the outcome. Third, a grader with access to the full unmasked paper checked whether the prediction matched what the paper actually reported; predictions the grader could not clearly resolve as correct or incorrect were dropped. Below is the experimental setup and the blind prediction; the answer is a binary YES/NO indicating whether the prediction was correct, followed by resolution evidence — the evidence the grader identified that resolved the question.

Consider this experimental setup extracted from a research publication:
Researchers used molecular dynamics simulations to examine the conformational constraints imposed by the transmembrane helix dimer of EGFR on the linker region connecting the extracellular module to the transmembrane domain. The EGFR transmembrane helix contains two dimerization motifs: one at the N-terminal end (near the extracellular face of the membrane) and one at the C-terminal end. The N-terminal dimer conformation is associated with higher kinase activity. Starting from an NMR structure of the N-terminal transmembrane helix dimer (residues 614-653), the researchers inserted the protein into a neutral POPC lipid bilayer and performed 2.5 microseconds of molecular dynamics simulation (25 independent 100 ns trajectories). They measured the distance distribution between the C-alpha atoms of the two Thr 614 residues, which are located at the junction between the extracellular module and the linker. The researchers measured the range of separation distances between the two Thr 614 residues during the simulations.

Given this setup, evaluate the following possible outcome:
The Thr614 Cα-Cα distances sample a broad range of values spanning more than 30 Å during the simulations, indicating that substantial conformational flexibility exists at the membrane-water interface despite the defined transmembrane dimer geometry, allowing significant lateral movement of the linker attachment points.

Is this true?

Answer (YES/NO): NO